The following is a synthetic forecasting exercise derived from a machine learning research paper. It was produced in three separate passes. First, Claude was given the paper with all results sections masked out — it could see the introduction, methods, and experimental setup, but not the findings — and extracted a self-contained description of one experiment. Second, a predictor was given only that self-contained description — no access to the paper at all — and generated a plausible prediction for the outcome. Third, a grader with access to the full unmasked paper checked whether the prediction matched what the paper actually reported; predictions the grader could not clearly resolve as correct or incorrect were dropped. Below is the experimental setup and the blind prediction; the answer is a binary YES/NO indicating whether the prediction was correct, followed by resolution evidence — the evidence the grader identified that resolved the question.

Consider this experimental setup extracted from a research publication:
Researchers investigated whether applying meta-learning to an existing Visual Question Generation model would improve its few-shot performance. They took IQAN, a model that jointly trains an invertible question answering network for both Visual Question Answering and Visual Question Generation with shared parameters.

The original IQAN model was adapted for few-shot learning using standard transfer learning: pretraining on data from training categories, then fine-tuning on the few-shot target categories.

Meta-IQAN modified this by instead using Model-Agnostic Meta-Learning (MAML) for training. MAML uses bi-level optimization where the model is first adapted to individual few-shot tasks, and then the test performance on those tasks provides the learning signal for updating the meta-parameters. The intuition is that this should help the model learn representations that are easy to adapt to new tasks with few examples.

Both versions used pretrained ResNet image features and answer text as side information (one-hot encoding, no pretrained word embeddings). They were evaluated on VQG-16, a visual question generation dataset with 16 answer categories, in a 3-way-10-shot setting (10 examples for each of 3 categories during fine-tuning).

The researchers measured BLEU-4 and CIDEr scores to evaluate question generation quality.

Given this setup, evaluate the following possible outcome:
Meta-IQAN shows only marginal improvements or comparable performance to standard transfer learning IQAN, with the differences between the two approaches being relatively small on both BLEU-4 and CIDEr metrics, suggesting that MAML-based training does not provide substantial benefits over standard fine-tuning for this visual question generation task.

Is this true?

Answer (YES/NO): NO